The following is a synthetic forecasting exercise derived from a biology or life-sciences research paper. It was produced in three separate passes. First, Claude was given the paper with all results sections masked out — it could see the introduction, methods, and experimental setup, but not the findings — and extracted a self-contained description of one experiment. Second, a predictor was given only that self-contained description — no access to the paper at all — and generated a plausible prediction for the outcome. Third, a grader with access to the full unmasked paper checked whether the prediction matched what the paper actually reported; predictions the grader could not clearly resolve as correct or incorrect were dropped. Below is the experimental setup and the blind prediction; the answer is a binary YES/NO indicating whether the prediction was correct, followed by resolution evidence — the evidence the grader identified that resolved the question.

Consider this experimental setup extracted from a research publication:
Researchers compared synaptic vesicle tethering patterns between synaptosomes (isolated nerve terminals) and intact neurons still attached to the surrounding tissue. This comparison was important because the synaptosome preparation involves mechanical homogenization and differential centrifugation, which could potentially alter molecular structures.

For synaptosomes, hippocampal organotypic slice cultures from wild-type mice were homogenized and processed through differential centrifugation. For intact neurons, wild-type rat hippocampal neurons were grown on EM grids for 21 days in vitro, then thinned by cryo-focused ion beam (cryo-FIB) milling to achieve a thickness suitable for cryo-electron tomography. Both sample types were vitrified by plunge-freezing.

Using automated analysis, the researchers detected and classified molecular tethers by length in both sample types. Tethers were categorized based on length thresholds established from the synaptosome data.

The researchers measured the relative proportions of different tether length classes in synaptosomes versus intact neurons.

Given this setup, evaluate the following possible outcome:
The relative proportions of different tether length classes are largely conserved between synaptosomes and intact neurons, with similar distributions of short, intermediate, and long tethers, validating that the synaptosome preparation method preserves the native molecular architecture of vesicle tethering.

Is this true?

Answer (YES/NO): YES